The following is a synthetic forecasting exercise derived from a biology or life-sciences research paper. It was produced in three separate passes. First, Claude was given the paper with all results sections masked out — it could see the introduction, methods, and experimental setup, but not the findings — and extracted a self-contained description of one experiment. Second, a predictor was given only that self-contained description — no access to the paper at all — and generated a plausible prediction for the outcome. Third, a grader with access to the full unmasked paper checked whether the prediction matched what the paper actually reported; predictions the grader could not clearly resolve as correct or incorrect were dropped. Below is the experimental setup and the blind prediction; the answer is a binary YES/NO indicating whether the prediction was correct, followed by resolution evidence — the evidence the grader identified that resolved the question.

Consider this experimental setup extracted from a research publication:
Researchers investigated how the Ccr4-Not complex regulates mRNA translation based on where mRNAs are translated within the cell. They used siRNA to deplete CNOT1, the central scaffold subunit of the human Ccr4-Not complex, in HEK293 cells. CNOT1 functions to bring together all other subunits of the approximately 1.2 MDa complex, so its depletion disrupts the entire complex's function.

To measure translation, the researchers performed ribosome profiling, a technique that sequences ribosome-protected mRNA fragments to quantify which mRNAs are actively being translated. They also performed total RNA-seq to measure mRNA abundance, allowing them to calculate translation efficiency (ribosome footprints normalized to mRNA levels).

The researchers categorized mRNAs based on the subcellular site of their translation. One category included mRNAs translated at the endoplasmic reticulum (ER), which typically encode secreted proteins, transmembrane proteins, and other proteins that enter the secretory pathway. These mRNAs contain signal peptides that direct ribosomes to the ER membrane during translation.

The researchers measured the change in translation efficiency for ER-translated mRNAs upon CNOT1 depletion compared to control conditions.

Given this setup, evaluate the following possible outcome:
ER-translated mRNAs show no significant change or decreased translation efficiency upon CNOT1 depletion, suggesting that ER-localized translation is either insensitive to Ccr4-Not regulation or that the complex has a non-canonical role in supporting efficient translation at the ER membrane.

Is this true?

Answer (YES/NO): YES